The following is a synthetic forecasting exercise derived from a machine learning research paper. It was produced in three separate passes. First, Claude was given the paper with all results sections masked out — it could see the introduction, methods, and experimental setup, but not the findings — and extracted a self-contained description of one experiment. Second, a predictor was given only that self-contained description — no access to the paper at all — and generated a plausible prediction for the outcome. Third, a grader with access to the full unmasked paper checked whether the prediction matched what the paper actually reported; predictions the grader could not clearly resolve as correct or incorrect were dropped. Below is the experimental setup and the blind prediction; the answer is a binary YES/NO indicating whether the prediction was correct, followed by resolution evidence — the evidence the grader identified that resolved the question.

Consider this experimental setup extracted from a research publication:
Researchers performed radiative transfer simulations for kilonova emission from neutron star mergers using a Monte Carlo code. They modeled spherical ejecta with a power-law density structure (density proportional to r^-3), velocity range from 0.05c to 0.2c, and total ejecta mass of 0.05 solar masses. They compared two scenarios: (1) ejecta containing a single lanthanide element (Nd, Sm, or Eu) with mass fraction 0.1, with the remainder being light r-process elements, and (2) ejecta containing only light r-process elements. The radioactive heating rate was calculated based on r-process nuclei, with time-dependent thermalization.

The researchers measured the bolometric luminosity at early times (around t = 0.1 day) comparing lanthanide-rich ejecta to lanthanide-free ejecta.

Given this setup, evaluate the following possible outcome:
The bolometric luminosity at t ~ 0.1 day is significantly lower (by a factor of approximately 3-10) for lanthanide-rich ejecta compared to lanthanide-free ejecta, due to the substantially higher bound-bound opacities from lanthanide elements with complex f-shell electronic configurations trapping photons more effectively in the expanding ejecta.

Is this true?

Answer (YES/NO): NO